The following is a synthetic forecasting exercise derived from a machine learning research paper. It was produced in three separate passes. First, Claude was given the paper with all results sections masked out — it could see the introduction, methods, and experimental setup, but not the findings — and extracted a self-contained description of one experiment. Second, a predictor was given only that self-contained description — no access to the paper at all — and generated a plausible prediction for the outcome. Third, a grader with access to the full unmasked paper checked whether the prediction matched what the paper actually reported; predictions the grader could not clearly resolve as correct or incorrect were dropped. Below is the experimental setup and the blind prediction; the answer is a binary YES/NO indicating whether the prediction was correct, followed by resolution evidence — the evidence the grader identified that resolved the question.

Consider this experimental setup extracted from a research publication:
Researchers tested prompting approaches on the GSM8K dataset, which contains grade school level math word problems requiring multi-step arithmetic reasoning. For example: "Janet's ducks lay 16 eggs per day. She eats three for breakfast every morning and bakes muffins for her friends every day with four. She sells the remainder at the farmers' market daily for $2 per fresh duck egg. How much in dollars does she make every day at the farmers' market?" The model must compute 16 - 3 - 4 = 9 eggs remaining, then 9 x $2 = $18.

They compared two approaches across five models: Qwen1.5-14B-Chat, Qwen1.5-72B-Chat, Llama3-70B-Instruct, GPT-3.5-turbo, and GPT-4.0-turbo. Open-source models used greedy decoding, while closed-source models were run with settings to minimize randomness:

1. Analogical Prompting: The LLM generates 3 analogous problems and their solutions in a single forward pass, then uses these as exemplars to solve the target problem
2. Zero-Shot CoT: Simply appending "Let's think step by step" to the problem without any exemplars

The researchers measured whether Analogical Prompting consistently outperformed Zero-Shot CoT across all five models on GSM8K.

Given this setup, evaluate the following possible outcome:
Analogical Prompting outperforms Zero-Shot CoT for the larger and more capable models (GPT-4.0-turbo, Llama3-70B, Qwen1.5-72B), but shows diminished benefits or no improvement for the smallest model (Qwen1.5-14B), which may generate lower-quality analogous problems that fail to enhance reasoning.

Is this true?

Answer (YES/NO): NO